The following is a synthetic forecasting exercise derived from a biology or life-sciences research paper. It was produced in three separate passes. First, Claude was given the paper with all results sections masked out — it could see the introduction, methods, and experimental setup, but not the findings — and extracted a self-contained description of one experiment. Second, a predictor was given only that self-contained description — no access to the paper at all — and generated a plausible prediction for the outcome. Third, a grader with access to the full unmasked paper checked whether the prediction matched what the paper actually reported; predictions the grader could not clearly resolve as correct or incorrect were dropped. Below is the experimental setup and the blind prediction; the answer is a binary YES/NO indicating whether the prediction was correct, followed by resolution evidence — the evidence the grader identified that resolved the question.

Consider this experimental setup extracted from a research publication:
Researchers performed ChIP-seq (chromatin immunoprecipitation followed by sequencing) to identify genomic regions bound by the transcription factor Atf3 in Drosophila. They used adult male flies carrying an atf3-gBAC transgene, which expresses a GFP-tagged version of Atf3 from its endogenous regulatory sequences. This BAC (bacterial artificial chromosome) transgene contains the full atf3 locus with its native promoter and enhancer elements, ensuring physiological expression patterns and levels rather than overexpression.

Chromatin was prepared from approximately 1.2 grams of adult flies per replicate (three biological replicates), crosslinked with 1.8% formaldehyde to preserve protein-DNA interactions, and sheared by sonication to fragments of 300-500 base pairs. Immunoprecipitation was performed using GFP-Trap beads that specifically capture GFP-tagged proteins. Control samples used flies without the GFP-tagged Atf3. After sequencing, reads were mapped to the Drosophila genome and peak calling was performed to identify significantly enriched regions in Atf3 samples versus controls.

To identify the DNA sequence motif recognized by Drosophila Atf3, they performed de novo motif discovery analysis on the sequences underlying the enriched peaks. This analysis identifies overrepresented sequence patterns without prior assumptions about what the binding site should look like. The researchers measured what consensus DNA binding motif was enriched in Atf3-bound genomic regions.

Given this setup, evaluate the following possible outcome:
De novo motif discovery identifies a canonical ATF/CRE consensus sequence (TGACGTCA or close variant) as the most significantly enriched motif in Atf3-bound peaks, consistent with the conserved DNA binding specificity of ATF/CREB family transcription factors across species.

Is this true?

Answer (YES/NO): YES